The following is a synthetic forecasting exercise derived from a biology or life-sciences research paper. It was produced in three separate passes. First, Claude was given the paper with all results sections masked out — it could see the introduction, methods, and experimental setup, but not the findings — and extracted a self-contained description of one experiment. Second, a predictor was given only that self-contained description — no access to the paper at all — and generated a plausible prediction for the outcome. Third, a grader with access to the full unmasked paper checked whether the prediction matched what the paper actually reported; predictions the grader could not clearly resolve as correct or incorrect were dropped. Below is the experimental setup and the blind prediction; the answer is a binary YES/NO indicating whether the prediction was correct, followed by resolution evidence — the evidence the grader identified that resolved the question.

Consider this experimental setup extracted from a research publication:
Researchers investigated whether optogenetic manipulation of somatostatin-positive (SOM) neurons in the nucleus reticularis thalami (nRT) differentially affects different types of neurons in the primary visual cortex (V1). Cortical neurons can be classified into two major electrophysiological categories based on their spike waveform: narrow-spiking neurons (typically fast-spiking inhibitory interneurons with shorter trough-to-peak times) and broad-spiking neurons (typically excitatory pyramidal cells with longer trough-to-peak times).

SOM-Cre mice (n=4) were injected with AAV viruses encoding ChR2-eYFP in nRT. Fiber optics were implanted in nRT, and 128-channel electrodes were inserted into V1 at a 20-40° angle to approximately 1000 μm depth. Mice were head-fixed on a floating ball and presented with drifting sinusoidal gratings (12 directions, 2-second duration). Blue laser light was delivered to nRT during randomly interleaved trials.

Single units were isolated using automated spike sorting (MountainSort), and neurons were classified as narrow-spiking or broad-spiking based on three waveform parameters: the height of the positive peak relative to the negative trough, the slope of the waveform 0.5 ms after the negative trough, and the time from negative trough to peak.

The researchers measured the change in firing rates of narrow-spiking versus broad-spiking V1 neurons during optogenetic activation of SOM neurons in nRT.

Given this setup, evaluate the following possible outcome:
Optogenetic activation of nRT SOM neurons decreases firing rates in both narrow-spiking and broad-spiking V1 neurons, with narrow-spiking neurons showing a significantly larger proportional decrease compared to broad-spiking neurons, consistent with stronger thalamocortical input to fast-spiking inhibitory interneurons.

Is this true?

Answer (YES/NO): NO